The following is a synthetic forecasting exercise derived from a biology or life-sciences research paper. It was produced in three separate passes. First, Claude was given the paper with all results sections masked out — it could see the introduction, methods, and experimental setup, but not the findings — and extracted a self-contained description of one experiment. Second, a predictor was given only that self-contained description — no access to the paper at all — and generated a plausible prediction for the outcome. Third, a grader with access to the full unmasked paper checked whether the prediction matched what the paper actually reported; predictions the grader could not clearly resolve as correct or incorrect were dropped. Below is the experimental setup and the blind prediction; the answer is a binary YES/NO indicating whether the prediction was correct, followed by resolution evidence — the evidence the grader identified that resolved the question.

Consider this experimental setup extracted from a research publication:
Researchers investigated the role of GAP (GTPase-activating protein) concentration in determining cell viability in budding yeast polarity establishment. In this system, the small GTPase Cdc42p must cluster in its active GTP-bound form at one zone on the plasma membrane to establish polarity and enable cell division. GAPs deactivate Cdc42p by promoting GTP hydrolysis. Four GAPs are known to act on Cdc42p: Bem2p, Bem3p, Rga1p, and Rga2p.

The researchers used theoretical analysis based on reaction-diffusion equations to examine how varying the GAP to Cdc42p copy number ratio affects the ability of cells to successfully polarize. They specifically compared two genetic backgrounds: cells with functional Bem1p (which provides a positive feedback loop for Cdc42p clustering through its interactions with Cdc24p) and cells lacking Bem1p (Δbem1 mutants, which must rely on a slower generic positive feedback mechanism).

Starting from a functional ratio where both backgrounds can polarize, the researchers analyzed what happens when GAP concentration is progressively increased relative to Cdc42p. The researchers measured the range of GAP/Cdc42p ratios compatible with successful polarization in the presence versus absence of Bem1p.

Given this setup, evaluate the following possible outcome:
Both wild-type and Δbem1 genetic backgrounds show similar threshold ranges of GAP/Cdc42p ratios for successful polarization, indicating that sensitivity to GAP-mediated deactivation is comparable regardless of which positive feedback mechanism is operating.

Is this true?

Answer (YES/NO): NO